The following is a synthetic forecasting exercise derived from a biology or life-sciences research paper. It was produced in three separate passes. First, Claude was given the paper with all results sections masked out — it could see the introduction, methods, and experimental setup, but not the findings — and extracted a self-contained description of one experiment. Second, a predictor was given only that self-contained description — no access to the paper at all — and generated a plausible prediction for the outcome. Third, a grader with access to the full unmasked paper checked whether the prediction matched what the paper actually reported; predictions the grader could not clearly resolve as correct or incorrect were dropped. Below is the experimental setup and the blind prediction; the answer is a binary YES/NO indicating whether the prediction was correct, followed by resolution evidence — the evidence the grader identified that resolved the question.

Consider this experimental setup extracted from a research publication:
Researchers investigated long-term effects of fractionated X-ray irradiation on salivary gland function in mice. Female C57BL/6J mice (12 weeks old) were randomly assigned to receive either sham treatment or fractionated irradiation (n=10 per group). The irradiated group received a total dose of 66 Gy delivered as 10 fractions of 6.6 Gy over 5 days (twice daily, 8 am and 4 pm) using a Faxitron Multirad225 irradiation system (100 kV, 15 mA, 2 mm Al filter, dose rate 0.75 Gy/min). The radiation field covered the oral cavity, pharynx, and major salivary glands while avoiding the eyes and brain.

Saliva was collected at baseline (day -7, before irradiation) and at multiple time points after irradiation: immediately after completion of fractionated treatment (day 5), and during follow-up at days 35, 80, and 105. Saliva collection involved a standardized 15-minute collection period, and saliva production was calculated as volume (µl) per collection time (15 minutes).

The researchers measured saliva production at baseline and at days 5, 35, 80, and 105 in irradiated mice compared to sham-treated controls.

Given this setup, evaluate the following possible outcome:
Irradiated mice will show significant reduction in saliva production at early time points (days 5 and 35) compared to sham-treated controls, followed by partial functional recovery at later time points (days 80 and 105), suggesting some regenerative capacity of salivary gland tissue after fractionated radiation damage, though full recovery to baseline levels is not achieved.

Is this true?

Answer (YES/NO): NO